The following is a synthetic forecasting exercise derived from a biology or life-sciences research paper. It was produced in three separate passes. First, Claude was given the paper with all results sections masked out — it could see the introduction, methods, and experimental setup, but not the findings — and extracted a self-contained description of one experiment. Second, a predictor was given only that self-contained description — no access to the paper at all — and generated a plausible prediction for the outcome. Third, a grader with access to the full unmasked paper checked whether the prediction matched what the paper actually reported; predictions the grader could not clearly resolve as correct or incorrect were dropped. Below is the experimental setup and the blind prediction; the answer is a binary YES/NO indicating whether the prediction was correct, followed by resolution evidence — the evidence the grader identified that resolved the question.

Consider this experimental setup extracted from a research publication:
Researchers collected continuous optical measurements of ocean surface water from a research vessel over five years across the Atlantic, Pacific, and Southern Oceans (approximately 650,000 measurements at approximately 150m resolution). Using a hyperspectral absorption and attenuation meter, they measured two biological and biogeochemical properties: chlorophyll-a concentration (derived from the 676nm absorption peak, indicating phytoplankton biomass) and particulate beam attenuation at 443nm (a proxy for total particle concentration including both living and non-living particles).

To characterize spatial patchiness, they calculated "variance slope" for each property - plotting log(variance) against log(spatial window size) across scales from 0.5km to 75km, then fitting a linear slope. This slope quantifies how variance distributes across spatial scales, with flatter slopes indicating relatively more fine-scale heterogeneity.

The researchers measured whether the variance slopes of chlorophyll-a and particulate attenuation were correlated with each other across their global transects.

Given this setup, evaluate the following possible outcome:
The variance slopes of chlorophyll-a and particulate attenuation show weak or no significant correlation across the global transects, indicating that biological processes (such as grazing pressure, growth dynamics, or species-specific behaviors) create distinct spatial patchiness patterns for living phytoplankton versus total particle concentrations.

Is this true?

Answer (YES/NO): NO